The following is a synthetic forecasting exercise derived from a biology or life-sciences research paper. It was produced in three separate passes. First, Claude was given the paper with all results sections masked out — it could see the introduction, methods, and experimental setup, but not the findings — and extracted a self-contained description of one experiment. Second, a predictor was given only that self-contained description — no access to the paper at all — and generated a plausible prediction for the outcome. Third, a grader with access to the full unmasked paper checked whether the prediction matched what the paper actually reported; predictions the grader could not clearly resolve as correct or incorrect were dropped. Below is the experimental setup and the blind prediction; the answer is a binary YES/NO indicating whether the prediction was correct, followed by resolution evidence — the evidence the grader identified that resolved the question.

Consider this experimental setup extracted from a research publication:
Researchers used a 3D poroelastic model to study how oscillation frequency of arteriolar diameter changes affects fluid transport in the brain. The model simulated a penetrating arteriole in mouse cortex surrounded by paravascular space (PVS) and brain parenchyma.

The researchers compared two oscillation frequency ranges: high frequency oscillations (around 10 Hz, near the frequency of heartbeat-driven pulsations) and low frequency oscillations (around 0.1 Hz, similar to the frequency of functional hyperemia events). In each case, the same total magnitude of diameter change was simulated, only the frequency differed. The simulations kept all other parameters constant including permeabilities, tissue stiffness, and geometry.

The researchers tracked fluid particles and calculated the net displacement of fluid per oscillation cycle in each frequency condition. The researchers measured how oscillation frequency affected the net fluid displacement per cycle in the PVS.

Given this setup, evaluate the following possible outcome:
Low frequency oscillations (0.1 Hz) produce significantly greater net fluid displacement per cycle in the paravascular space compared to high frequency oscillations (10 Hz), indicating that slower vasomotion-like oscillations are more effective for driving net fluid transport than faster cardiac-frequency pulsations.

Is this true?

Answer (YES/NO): YES